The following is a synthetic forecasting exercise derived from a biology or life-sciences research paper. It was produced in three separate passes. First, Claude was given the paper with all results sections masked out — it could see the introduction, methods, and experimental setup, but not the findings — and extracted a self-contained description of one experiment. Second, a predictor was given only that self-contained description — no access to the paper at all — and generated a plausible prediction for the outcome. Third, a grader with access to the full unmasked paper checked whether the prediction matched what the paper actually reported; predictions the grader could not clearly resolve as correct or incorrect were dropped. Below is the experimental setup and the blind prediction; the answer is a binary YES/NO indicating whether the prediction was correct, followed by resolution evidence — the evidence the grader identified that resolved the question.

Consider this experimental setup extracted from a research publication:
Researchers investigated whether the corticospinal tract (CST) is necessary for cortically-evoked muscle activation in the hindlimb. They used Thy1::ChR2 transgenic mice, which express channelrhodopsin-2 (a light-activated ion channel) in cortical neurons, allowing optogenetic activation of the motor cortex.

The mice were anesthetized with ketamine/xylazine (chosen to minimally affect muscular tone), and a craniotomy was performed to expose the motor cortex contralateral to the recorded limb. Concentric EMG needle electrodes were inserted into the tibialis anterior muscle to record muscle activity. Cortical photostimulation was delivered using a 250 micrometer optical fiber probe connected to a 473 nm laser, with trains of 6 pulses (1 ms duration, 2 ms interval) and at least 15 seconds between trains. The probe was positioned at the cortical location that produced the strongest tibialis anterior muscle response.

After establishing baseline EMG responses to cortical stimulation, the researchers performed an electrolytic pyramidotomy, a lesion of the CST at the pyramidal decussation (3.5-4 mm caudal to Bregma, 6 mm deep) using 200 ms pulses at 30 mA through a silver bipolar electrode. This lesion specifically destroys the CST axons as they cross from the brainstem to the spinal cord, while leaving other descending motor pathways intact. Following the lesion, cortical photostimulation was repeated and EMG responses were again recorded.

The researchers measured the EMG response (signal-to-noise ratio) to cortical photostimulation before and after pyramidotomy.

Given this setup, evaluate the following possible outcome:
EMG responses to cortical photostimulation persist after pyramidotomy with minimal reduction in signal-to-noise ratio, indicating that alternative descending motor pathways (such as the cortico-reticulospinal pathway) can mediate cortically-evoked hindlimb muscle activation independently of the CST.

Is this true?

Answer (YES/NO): YES